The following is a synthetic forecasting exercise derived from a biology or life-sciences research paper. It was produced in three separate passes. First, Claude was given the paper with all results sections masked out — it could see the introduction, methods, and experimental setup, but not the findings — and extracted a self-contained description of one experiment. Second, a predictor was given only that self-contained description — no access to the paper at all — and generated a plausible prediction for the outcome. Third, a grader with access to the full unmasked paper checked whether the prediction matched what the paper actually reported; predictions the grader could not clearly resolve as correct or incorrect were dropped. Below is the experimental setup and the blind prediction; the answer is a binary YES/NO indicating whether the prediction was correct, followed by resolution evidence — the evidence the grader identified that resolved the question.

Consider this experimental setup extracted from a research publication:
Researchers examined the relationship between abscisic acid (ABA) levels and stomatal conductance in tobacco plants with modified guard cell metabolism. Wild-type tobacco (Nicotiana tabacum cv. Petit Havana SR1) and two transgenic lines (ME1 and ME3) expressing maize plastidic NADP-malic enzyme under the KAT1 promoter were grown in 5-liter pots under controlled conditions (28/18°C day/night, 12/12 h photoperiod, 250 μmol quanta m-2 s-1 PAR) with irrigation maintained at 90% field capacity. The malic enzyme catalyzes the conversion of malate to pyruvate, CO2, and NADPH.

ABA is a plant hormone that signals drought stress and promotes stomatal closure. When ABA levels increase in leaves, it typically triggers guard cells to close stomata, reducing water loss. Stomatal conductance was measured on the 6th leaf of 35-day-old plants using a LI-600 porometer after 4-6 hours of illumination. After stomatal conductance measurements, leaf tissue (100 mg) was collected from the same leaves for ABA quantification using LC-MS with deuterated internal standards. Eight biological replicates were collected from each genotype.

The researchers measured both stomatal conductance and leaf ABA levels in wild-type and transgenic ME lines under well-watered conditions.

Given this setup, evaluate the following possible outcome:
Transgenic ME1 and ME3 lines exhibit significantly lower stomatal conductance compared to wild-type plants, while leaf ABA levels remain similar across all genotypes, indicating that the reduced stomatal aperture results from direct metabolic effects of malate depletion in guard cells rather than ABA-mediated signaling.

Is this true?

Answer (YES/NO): YES